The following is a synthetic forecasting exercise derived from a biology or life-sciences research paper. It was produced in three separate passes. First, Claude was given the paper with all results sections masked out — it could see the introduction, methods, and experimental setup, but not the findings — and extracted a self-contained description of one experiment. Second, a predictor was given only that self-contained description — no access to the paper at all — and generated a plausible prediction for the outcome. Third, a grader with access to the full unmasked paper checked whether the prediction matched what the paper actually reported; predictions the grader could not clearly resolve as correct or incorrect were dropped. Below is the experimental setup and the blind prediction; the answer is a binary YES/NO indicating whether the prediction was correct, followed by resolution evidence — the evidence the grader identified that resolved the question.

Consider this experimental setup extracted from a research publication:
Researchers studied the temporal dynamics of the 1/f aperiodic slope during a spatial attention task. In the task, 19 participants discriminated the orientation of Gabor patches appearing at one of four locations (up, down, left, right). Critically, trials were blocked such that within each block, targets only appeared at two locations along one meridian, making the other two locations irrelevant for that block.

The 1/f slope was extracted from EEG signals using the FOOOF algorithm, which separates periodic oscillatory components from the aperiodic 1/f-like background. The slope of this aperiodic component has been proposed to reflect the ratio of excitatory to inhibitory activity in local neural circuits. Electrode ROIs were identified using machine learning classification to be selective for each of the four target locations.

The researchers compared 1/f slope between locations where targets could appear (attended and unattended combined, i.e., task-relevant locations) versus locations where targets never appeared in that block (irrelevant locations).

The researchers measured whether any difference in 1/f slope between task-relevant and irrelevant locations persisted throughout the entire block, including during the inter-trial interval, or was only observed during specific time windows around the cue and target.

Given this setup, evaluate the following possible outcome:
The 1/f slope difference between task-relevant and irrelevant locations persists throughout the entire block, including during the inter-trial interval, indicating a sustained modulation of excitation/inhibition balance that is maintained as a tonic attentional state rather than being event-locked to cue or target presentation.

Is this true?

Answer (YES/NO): YES